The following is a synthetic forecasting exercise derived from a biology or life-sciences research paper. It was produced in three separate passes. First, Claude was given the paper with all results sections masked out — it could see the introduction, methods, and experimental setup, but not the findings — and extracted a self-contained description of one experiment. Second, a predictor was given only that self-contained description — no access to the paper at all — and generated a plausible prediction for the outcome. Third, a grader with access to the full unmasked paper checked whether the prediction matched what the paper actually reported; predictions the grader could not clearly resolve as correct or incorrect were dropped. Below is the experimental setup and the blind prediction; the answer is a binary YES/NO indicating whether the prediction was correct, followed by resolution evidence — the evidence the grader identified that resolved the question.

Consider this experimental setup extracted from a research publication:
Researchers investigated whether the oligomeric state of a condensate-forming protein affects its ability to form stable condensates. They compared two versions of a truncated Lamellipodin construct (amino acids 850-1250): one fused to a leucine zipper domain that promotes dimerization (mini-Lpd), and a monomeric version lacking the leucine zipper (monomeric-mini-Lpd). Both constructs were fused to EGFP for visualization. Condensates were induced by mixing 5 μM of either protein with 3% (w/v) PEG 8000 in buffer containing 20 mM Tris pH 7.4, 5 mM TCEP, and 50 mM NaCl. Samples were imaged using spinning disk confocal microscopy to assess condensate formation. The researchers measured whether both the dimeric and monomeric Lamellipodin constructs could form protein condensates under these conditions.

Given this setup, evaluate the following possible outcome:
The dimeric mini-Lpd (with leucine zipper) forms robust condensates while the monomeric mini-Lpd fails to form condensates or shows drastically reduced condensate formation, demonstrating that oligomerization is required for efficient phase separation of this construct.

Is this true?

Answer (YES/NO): NO